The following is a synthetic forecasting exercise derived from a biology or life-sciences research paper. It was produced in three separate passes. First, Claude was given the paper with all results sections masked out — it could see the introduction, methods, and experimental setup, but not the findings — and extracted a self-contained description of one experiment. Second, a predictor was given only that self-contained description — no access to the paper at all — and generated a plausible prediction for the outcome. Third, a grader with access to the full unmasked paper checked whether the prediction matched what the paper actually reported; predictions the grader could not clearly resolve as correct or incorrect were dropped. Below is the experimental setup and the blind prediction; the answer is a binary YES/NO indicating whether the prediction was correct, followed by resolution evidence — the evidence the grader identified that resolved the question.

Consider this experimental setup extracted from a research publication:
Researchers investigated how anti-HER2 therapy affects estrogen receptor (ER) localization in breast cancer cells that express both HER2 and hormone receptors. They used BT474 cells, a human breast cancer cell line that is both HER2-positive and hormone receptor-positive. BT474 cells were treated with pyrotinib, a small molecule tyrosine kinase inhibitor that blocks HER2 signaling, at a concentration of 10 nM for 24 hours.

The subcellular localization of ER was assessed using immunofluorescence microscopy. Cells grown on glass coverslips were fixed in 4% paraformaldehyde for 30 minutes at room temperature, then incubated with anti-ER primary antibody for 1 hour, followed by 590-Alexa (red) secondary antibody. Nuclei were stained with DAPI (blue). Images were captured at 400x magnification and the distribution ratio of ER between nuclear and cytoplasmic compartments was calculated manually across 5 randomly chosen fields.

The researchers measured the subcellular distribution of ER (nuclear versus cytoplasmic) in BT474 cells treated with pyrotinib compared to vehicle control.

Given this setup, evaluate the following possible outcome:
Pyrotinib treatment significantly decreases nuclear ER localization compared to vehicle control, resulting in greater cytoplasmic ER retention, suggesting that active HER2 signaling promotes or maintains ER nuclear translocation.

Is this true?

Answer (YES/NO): NO